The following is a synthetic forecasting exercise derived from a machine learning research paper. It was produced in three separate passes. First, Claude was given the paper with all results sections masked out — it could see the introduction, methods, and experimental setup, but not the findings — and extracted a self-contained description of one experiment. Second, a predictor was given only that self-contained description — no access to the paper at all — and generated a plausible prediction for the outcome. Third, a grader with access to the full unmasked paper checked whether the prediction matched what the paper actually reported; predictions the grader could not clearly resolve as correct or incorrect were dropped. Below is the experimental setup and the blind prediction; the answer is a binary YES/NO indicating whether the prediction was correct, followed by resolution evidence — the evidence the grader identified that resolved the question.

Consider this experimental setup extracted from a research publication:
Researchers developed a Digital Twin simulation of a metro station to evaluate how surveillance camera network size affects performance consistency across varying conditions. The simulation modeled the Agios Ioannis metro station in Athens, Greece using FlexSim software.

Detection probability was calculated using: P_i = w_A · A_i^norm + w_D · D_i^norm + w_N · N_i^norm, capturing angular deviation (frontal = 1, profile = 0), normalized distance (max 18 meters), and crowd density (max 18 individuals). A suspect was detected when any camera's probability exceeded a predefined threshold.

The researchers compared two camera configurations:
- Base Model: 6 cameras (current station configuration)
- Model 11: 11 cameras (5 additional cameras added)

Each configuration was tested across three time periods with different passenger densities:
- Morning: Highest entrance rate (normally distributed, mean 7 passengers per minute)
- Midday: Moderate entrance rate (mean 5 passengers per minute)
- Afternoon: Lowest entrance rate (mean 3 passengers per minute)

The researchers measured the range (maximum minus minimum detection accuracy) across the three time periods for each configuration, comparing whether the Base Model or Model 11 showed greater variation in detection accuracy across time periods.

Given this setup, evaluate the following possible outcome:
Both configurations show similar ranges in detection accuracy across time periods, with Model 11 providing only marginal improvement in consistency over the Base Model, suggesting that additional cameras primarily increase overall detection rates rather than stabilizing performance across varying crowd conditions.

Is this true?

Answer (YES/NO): NO